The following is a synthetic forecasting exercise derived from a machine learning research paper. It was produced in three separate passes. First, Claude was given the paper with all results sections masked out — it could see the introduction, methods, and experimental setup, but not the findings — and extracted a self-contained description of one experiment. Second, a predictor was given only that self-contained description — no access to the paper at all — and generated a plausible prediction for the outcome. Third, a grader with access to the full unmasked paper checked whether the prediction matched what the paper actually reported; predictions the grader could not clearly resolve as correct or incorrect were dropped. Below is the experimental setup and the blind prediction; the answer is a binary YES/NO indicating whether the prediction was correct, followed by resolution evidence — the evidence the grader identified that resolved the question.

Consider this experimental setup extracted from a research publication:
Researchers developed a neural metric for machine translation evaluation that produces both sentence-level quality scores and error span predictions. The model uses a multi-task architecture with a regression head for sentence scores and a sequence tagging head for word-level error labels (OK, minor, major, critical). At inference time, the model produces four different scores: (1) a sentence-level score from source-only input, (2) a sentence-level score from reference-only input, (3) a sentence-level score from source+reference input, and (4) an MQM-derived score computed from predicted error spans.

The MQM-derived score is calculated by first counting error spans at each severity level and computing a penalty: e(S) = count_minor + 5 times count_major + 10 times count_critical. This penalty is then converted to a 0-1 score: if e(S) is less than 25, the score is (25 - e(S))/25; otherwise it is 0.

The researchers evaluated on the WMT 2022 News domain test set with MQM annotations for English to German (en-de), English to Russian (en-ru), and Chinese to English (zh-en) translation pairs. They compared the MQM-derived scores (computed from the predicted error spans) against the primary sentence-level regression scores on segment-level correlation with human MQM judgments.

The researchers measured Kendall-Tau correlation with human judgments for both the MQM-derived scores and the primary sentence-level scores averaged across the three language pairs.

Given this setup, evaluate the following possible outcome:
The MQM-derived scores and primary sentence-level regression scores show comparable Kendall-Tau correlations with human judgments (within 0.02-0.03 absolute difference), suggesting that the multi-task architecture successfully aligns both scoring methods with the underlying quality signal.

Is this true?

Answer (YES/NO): NO